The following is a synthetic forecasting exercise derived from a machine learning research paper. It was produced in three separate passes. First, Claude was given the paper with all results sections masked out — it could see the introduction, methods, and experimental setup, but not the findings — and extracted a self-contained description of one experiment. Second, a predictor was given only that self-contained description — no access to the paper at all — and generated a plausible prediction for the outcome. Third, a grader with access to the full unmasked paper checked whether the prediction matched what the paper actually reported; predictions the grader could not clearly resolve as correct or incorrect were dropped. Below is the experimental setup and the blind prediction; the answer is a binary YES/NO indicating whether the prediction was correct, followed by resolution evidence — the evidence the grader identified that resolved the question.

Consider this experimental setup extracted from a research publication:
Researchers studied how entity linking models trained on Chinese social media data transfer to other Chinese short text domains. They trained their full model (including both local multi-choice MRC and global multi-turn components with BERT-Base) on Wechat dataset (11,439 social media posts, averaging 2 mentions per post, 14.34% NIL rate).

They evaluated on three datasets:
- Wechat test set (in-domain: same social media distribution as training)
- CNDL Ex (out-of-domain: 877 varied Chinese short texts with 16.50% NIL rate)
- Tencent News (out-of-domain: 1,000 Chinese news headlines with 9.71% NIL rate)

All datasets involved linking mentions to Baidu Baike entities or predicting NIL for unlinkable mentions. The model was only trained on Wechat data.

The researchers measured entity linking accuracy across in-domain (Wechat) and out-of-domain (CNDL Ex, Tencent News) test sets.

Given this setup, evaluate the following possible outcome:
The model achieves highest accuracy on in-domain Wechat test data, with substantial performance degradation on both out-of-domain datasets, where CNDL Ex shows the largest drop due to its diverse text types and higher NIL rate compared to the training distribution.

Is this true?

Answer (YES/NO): NO